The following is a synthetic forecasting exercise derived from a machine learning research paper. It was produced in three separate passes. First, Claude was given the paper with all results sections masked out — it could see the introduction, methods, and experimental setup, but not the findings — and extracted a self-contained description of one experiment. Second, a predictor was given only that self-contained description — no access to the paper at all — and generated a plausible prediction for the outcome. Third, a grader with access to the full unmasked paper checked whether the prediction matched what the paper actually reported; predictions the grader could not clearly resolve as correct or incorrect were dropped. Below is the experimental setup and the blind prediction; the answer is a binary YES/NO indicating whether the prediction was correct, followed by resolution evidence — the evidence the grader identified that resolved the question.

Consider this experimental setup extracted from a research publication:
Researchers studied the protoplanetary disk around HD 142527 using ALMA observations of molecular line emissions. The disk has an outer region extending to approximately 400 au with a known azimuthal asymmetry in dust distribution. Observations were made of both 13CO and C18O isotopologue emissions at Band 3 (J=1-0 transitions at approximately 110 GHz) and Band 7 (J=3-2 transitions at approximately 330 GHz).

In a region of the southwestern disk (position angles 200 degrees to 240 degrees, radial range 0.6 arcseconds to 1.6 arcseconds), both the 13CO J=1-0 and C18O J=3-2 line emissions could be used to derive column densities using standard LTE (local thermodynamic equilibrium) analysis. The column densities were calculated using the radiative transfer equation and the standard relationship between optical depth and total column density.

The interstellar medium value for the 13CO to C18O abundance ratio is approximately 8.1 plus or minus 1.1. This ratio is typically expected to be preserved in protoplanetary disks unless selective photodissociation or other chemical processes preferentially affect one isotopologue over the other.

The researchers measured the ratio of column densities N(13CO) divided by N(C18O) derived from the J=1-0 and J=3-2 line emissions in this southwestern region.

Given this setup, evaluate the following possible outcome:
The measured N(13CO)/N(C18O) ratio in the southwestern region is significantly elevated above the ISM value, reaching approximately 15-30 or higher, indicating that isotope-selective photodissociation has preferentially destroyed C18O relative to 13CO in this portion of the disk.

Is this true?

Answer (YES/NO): NO